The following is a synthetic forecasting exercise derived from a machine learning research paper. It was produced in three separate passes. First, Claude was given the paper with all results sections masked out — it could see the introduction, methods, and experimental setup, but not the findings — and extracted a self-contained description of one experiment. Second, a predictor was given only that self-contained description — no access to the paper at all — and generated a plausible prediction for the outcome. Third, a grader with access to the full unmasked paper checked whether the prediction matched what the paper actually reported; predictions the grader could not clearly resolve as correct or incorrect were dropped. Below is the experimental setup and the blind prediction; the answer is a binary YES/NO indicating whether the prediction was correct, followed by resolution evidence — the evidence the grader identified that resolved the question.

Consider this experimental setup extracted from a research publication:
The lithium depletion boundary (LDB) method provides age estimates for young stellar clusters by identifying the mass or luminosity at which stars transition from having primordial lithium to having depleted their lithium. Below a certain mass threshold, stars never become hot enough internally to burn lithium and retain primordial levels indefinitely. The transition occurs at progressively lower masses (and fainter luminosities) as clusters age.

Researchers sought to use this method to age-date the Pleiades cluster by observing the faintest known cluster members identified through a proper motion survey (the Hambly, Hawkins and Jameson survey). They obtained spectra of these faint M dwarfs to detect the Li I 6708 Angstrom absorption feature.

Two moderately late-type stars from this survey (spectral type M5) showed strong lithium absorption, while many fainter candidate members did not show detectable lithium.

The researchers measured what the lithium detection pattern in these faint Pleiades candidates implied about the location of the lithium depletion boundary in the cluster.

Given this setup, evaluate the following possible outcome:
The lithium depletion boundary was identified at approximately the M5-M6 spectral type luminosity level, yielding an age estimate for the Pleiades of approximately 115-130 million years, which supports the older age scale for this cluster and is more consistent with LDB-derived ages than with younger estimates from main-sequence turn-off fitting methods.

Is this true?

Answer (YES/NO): NO